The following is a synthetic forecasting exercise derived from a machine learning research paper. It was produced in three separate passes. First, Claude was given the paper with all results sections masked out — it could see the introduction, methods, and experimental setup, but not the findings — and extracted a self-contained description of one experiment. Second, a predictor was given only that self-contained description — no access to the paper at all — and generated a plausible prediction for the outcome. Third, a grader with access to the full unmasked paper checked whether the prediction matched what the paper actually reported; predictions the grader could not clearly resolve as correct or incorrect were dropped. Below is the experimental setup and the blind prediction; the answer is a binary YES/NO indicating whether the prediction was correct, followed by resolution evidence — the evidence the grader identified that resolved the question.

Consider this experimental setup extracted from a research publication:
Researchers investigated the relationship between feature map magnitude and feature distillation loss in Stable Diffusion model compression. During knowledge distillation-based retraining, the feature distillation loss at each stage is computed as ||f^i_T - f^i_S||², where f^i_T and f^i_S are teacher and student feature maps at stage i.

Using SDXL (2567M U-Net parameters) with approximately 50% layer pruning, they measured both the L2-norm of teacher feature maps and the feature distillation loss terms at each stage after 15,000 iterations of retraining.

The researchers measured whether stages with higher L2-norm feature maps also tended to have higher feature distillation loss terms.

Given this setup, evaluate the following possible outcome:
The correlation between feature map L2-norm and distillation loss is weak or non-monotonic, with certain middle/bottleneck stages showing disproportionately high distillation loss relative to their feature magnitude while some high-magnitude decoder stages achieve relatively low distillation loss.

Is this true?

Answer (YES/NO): NO